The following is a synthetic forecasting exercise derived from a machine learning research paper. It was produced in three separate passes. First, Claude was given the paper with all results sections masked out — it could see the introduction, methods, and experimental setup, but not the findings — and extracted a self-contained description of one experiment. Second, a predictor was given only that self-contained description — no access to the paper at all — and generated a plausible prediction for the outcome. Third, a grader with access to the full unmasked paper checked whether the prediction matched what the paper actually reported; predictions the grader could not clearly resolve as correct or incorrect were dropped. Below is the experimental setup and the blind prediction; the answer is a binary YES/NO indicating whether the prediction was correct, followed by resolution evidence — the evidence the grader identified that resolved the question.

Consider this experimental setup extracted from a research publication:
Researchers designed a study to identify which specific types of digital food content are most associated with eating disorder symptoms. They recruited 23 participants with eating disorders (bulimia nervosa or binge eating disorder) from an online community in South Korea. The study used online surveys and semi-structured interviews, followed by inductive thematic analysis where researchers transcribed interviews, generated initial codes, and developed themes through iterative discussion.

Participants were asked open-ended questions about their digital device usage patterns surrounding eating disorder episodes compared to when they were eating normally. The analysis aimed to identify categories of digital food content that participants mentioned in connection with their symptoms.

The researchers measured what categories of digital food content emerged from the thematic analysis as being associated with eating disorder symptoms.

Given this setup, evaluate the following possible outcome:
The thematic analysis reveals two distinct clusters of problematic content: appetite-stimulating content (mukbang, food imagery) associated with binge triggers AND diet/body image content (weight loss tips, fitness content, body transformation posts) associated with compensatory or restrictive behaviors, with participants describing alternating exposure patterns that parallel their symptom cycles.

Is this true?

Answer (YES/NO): NO